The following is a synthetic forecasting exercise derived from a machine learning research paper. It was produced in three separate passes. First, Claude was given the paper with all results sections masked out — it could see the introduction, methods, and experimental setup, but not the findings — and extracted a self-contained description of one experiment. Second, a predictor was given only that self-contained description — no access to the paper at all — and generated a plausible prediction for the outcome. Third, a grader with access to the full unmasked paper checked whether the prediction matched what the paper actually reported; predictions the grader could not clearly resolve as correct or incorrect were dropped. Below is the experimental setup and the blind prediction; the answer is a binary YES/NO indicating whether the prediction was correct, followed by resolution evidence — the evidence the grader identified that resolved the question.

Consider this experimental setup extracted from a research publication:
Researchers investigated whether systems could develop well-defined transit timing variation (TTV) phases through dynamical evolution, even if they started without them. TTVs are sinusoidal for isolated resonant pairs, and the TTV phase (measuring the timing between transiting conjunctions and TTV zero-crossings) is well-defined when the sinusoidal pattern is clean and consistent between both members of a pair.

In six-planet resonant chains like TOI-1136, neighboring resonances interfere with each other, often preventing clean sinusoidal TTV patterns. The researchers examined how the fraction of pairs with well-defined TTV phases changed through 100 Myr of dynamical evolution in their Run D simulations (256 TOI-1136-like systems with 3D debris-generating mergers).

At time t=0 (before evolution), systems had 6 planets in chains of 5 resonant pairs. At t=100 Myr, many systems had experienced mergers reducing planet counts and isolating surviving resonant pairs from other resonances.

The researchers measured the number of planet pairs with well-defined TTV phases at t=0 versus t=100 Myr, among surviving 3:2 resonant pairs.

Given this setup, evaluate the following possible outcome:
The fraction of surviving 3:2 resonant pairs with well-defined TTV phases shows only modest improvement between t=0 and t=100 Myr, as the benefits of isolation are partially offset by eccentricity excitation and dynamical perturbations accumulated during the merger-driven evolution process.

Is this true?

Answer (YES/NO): NO